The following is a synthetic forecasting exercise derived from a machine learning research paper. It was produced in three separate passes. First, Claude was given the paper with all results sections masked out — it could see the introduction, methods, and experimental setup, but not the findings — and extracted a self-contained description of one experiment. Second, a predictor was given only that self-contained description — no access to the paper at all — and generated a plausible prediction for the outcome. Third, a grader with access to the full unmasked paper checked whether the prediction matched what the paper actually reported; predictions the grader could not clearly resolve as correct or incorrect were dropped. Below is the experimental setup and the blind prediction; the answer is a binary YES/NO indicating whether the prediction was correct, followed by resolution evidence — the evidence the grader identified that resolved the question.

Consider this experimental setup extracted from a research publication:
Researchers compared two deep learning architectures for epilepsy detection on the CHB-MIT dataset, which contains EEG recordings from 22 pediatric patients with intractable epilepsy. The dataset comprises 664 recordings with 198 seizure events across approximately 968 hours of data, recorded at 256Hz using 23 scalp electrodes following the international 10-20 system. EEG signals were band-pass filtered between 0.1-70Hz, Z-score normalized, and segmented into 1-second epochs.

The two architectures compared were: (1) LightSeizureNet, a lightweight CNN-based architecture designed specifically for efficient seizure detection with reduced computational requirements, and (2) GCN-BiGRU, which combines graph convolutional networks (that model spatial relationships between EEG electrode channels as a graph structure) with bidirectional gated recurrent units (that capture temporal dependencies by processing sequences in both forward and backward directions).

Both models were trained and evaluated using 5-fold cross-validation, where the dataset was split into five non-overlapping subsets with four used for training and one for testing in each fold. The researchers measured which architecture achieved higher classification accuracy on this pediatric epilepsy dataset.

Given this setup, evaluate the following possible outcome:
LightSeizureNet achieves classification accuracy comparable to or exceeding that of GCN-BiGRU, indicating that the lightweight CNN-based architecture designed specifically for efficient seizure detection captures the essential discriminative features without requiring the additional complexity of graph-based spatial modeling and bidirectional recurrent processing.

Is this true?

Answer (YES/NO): YES